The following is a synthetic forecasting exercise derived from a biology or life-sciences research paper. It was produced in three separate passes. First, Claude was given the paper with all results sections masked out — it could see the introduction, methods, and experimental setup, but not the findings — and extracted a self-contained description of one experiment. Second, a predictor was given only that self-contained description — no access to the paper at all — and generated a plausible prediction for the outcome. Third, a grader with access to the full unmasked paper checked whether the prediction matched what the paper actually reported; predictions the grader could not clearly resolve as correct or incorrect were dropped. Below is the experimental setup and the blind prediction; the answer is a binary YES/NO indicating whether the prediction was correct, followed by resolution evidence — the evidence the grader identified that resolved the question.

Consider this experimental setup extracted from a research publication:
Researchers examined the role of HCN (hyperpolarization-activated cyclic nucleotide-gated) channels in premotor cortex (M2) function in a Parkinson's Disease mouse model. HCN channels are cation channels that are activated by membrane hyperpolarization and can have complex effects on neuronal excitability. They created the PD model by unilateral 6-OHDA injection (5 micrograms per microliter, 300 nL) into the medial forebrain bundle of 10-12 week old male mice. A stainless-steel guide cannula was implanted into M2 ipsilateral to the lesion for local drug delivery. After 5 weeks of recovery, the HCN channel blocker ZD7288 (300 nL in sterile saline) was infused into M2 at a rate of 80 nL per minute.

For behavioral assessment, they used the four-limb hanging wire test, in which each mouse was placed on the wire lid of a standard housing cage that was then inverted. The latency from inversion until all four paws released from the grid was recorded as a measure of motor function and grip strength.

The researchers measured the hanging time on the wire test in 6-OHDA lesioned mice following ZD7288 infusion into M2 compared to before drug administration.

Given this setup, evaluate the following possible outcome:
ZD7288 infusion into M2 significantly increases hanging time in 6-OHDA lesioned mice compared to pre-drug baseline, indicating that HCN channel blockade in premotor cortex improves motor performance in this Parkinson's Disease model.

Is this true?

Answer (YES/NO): YES